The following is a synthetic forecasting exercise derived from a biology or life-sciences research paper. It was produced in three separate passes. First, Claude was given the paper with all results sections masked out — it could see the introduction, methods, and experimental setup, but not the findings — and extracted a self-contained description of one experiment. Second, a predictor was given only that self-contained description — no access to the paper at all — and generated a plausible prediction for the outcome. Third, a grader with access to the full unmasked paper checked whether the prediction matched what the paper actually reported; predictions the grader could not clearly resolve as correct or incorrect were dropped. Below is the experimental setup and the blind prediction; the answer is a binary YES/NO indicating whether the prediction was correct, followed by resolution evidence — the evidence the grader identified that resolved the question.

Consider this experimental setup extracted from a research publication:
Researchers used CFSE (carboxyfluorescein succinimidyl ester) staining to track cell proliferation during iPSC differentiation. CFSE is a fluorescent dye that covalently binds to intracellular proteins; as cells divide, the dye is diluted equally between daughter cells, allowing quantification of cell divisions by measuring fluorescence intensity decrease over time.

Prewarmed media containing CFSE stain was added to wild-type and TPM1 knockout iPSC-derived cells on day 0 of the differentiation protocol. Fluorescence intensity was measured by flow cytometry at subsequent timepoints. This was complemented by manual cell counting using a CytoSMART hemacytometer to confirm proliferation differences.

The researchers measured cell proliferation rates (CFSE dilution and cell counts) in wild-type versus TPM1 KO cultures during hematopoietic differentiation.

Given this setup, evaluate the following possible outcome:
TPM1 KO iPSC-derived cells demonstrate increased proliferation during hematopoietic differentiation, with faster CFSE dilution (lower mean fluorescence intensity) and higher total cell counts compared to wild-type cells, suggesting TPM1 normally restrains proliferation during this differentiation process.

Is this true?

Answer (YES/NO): NO